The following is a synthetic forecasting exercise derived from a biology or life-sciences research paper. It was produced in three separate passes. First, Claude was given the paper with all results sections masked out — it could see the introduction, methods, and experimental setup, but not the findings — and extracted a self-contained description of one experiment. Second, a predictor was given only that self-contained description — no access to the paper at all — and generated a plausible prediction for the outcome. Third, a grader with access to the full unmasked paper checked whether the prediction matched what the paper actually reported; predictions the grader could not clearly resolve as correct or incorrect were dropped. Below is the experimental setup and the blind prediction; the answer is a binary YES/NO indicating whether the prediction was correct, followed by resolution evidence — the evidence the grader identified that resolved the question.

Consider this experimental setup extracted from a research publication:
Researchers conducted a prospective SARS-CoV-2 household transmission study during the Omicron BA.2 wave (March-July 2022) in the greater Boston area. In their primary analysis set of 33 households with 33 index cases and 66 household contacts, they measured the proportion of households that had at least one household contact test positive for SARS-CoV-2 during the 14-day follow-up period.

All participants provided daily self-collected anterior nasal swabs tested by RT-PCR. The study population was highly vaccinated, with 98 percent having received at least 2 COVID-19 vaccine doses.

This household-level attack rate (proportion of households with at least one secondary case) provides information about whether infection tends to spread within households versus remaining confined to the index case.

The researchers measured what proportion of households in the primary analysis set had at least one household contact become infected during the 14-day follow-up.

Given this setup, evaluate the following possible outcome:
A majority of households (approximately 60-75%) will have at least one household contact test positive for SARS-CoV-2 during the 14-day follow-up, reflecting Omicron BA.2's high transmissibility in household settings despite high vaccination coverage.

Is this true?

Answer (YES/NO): NO